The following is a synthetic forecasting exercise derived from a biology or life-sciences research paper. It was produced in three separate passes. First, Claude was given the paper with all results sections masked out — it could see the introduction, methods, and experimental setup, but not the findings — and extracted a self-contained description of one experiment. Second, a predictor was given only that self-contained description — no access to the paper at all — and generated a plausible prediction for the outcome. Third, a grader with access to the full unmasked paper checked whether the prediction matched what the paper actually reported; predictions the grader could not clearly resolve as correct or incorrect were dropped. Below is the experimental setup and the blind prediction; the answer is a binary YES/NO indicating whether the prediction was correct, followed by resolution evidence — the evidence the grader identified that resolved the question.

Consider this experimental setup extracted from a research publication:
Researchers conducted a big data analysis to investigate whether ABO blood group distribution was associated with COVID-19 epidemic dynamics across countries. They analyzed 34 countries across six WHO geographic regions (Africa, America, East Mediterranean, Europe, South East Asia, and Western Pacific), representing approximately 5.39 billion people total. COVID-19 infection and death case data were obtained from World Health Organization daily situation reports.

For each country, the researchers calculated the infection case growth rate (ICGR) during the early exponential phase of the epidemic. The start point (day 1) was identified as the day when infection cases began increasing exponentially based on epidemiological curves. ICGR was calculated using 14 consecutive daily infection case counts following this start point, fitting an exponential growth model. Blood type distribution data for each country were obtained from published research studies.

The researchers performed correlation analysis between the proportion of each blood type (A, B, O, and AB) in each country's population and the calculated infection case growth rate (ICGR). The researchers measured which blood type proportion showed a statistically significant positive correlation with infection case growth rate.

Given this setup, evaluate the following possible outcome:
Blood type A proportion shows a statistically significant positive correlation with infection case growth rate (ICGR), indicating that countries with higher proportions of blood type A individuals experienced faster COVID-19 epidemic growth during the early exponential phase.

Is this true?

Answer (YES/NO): YES